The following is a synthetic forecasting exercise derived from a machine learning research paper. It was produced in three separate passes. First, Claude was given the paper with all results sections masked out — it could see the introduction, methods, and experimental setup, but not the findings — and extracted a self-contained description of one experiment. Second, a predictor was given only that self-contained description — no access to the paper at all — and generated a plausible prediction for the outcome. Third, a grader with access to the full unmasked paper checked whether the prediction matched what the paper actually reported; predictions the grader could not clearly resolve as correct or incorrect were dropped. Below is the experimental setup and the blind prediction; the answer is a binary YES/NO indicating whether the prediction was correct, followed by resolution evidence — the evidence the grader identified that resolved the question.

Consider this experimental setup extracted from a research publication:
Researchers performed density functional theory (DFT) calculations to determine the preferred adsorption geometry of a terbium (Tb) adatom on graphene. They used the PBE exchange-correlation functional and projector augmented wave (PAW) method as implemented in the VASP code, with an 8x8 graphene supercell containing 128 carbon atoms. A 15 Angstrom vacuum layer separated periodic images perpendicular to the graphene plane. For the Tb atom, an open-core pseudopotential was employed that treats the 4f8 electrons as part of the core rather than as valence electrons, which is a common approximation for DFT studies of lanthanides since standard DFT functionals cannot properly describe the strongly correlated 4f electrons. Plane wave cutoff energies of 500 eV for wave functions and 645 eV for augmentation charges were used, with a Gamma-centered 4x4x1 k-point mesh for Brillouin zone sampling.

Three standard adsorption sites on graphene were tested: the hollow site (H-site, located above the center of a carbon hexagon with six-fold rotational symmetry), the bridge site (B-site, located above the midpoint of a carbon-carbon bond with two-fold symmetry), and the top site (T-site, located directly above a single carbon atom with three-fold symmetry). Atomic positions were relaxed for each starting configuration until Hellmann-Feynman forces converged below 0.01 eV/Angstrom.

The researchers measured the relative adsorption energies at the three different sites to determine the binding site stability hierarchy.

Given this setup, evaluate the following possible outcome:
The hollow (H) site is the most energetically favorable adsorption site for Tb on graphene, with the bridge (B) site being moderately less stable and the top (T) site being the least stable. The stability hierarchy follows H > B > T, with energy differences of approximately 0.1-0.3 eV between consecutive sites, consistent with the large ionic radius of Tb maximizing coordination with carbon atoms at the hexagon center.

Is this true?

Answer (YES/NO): NO